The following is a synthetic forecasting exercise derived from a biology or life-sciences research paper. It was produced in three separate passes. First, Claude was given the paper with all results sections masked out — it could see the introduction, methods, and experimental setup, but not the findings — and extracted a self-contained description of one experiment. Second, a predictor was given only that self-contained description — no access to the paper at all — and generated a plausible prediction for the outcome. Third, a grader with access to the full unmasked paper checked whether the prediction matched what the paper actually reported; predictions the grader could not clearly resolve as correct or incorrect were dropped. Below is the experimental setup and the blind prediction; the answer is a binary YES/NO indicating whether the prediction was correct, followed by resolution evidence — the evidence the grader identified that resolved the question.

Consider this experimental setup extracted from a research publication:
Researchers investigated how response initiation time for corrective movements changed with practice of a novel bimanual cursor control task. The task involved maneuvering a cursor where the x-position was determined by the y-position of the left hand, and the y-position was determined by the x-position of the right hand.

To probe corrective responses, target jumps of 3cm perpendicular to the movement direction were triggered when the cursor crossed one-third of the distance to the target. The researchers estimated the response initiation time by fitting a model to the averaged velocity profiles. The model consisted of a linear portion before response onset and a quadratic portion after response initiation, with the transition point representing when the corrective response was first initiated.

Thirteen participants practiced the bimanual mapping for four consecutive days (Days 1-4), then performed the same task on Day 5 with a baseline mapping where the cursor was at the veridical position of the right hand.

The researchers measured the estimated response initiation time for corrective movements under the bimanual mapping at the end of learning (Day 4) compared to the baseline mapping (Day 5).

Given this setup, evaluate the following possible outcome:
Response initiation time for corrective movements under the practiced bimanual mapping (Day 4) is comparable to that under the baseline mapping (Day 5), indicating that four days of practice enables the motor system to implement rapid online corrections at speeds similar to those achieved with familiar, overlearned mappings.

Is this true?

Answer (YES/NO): NO